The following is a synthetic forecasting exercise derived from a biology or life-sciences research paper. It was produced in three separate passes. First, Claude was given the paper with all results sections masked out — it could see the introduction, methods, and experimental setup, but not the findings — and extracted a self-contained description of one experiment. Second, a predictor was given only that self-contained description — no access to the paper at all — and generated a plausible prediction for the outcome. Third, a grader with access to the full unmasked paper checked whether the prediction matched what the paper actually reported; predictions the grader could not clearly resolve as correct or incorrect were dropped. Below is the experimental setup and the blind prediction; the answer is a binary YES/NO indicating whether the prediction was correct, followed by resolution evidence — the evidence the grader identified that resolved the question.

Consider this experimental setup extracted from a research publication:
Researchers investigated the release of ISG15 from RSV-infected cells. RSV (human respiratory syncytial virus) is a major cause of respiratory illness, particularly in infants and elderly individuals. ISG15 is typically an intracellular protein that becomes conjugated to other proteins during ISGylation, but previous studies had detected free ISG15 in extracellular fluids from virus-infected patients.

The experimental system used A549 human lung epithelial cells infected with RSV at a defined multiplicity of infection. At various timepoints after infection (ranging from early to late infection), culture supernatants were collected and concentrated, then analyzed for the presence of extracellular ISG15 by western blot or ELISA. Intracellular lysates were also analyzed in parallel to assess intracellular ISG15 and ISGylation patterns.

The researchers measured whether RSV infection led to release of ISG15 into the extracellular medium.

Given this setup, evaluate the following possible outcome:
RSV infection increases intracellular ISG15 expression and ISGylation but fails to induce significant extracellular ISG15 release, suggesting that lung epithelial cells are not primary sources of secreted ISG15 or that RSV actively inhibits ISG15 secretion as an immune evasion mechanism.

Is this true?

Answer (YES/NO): NO